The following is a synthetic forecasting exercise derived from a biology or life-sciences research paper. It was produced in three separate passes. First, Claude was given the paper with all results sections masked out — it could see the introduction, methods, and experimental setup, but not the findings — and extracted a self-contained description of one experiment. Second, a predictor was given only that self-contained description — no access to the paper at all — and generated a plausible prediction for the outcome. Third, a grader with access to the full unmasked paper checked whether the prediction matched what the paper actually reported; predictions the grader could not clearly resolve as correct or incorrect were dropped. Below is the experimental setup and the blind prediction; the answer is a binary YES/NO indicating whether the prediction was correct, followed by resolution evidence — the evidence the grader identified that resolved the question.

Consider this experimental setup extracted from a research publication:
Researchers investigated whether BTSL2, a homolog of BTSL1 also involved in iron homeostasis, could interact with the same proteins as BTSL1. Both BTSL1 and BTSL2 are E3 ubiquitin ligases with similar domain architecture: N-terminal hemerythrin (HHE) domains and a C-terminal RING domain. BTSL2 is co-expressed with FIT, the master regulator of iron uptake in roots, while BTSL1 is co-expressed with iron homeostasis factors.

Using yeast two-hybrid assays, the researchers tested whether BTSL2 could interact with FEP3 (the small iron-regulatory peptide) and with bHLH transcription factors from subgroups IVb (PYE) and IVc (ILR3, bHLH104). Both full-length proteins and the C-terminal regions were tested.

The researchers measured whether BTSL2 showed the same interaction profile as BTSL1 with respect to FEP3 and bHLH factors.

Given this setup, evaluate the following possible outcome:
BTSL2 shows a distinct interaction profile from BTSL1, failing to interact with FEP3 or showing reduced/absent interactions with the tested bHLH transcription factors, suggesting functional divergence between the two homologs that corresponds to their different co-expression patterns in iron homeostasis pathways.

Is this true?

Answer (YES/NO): NO